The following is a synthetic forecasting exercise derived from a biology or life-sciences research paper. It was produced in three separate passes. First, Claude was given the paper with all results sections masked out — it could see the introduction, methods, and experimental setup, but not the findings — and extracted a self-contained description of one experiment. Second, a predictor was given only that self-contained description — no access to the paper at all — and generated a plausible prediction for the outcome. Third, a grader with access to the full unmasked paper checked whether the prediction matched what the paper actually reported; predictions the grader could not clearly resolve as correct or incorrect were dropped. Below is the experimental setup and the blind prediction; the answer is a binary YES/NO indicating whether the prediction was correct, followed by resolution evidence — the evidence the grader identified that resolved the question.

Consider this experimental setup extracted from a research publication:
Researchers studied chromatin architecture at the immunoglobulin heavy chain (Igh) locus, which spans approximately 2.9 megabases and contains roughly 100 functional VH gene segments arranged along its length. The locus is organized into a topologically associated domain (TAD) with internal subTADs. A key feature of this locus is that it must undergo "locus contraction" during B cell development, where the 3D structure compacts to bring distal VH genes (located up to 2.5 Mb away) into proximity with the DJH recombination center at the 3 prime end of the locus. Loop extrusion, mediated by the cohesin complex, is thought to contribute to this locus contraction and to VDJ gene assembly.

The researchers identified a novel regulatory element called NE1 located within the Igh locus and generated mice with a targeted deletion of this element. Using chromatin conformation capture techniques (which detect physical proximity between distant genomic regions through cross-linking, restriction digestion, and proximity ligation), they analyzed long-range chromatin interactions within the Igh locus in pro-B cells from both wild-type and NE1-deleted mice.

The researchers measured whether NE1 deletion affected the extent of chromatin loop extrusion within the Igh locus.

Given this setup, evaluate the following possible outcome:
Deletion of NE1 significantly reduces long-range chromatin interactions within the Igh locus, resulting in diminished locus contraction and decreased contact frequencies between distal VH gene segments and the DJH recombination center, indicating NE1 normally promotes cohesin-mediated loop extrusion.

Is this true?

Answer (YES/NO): NO